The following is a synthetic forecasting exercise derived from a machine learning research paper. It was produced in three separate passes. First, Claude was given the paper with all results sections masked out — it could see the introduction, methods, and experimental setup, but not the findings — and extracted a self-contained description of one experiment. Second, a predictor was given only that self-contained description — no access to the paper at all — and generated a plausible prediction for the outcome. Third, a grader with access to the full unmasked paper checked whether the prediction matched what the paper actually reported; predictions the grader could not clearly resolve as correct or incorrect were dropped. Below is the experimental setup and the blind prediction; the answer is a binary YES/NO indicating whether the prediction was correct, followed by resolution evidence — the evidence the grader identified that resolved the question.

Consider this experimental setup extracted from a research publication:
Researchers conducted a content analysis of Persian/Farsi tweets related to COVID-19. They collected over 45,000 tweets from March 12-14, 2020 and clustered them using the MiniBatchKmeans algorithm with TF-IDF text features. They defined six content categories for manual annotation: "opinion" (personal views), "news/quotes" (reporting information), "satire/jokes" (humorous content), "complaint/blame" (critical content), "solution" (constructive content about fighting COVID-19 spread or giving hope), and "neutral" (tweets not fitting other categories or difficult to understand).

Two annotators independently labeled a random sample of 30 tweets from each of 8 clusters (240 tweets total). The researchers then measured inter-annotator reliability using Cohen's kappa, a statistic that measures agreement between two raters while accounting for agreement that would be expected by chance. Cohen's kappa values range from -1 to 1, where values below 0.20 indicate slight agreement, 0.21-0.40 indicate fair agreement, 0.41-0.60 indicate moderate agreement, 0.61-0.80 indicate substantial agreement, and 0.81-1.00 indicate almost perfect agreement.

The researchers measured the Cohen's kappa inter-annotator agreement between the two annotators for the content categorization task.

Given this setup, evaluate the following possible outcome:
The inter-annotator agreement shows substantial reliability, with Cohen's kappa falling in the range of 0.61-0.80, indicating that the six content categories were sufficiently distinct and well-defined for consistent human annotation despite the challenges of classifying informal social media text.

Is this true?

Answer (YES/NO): NO